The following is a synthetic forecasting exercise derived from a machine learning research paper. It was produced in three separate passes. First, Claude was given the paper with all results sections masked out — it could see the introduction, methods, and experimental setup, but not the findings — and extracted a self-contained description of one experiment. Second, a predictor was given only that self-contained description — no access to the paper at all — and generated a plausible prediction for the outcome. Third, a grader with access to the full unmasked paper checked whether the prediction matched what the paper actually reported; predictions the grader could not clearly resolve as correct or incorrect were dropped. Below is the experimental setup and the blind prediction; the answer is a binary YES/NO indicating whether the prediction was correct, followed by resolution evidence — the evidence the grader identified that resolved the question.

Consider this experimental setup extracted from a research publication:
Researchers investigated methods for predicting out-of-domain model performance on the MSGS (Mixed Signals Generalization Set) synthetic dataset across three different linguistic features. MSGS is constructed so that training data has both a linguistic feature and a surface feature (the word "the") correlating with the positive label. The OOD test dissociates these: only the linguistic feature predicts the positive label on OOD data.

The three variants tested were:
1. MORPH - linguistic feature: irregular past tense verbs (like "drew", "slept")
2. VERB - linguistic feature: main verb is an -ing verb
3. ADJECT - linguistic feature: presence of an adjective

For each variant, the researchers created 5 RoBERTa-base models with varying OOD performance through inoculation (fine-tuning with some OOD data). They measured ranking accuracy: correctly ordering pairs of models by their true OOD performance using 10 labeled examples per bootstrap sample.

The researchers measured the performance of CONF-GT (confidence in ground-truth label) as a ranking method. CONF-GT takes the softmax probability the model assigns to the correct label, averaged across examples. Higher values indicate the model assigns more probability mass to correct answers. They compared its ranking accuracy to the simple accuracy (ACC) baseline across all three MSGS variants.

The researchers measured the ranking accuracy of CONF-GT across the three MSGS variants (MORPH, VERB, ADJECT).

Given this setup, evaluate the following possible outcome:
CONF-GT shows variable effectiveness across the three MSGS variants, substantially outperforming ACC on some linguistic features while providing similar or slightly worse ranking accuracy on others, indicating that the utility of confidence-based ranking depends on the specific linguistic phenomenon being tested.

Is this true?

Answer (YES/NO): NO